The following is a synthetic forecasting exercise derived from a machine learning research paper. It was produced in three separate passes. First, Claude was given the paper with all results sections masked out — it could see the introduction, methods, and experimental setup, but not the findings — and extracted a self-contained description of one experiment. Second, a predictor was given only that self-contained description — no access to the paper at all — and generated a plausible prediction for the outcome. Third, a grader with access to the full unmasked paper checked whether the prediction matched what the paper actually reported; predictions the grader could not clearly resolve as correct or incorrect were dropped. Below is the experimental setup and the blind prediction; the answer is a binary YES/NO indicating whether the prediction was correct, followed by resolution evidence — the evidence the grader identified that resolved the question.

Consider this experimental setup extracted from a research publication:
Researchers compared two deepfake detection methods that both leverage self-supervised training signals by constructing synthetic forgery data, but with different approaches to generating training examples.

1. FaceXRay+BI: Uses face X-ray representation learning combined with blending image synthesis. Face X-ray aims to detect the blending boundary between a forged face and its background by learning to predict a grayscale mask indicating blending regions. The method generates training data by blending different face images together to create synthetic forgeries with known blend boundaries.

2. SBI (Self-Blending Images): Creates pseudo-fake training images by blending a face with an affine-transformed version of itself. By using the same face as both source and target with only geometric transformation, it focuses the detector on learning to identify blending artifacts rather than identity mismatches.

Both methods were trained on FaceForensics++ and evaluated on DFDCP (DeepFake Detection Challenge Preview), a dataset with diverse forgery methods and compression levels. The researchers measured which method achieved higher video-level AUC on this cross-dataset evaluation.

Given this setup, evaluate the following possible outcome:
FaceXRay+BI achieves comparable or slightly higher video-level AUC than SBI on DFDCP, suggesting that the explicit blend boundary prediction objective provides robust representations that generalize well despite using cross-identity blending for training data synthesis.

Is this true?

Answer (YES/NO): NO